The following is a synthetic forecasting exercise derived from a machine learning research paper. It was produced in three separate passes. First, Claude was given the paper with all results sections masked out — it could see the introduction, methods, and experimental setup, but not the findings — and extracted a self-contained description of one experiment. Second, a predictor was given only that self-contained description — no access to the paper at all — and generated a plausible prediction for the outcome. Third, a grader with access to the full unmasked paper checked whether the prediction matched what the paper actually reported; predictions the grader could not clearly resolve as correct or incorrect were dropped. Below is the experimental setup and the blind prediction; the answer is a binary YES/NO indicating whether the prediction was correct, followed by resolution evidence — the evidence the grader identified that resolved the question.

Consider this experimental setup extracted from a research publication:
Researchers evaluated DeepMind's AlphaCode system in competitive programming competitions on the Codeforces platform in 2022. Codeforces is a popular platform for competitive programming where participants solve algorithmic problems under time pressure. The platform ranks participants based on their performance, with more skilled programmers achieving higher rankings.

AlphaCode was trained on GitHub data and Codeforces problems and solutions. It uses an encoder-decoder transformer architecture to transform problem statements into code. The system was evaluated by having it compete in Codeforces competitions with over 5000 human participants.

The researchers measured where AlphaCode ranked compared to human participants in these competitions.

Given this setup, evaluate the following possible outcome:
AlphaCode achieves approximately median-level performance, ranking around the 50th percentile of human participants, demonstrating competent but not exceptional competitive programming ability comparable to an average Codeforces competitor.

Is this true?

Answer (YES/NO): YES